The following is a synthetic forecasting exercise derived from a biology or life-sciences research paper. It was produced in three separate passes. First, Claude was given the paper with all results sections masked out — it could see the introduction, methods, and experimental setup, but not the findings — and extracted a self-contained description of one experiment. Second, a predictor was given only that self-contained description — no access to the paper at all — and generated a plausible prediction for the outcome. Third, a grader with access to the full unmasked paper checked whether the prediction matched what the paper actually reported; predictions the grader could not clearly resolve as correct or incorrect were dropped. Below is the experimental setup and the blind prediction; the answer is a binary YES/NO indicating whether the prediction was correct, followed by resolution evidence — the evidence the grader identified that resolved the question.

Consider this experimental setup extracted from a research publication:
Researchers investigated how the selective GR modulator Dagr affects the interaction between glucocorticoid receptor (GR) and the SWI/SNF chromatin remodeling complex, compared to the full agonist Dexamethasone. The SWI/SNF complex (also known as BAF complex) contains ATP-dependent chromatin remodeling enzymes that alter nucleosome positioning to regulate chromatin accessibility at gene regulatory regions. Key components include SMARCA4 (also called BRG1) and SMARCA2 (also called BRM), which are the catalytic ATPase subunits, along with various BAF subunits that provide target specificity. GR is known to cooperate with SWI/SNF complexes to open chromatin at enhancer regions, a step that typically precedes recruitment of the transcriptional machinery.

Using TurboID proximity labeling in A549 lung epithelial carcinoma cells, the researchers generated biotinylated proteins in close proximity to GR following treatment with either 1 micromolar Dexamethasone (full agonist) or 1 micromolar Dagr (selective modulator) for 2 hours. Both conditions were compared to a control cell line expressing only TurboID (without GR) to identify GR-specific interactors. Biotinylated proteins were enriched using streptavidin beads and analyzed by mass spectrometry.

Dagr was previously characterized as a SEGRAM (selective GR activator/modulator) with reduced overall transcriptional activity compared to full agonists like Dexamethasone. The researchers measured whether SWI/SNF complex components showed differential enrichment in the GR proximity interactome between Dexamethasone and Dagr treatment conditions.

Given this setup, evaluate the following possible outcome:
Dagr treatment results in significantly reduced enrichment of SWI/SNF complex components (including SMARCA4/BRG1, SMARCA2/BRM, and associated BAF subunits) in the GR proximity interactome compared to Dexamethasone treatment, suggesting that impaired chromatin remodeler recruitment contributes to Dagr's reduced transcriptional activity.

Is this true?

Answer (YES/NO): NO